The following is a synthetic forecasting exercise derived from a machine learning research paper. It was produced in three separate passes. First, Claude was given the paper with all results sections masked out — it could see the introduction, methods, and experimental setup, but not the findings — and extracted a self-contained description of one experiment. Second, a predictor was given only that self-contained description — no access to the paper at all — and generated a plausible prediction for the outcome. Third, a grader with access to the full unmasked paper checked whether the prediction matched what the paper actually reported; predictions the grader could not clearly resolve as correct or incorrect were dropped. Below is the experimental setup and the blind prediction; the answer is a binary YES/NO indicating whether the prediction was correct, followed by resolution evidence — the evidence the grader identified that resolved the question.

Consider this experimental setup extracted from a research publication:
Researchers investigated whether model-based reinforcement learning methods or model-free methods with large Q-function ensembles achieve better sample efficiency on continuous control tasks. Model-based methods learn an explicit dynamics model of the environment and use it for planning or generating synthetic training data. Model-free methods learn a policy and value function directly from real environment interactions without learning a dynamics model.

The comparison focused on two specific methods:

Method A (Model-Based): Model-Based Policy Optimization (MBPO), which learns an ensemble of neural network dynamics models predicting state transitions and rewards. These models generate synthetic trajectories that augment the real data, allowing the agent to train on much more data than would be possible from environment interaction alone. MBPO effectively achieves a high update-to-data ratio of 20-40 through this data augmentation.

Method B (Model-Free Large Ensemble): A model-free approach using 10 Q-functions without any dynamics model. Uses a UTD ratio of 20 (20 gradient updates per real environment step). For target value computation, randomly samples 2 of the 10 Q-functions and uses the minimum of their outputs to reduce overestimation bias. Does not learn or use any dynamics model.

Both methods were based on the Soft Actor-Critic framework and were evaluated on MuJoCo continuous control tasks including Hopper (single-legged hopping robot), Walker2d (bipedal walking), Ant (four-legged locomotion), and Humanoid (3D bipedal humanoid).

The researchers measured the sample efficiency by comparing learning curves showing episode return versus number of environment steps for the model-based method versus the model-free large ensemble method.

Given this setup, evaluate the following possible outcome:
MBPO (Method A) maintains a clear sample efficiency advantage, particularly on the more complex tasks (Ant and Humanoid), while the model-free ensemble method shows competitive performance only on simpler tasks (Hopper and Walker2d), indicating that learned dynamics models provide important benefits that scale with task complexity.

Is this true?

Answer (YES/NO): NO